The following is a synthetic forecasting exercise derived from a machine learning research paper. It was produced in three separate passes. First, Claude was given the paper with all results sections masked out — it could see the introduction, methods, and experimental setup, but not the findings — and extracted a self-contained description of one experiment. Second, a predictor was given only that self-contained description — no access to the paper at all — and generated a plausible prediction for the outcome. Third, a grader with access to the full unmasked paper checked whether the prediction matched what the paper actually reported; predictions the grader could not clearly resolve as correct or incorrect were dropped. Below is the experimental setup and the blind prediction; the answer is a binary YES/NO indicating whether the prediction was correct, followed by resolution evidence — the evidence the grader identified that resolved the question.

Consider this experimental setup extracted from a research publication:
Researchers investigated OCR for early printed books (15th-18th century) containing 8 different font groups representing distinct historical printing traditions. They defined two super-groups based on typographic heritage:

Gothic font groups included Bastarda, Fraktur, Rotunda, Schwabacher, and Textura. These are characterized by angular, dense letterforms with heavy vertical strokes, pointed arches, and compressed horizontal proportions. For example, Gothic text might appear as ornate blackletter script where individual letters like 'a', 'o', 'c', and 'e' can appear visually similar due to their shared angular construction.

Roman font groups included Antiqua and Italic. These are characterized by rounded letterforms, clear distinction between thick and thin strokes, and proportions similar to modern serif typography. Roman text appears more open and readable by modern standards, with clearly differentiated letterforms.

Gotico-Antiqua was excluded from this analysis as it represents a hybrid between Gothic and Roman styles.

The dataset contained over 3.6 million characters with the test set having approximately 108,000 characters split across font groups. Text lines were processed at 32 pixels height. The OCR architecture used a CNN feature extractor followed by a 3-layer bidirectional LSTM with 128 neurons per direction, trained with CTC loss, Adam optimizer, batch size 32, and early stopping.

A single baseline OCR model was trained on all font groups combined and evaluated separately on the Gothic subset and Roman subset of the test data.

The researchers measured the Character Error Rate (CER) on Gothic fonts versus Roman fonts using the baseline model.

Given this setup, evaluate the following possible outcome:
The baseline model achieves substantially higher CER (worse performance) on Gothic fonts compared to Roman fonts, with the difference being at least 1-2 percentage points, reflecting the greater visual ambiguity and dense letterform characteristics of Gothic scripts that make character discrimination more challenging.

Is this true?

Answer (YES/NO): NO